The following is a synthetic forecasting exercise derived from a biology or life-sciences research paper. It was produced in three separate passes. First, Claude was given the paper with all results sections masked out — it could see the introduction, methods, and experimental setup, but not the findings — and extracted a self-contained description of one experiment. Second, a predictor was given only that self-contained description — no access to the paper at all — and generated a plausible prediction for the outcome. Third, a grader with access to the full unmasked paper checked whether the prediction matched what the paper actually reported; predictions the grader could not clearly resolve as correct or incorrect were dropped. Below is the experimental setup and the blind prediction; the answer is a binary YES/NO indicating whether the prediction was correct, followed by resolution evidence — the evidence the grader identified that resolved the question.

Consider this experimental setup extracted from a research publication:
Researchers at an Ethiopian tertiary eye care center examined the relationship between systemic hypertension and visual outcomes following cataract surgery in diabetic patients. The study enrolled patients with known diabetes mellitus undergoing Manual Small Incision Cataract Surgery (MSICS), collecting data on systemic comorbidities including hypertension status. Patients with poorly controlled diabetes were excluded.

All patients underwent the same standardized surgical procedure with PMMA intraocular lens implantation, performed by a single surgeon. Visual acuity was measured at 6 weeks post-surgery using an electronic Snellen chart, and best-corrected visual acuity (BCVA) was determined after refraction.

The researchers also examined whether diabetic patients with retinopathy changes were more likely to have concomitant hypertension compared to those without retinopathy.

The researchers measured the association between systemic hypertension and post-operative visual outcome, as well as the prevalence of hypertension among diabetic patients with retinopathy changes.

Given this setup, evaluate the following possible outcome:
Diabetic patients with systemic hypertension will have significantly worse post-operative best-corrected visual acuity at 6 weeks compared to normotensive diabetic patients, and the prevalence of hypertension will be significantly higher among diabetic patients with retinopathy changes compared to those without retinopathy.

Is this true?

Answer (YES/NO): NO